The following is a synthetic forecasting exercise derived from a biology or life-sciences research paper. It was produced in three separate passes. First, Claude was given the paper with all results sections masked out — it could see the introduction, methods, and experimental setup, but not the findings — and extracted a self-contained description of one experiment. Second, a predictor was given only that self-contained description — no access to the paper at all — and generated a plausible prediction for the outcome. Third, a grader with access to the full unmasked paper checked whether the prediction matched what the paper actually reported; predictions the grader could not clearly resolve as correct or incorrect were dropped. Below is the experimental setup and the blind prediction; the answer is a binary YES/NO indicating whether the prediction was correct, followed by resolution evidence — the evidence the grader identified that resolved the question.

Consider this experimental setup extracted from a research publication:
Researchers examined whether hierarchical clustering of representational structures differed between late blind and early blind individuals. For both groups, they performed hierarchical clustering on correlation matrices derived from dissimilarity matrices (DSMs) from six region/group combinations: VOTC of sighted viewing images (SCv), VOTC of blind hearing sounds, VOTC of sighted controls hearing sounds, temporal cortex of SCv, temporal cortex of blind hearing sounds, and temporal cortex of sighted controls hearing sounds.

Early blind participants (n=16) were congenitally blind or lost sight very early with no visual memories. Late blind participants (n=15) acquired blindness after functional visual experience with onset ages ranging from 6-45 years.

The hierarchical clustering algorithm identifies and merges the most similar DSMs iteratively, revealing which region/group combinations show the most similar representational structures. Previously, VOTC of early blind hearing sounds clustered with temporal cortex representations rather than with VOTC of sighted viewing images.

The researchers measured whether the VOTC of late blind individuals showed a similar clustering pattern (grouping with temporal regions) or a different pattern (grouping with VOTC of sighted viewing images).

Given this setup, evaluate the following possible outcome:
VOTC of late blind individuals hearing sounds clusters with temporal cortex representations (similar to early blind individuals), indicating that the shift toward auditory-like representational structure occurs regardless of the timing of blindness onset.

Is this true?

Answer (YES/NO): YES